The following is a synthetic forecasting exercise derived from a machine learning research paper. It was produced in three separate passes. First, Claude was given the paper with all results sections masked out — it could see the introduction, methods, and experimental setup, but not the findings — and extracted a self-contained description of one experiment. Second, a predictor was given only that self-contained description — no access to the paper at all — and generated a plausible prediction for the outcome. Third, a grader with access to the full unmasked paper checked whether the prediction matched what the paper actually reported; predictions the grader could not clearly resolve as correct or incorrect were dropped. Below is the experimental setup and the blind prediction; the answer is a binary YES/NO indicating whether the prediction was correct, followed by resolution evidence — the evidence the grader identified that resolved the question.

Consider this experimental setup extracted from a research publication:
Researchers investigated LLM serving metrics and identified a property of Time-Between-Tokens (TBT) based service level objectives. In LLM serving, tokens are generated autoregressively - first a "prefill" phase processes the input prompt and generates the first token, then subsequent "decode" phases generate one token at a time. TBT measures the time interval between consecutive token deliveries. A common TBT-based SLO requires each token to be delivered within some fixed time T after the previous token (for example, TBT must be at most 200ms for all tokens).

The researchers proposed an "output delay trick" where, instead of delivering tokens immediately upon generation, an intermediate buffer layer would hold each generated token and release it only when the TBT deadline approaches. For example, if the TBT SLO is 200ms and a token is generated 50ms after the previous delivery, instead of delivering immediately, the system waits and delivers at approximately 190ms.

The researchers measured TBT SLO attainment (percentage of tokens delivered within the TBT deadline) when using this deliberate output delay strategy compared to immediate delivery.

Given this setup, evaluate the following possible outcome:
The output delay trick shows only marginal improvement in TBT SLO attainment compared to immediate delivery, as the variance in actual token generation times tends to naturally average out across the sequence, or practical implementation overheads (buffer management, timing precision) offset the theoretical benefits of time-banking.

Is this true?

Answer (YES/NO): NO